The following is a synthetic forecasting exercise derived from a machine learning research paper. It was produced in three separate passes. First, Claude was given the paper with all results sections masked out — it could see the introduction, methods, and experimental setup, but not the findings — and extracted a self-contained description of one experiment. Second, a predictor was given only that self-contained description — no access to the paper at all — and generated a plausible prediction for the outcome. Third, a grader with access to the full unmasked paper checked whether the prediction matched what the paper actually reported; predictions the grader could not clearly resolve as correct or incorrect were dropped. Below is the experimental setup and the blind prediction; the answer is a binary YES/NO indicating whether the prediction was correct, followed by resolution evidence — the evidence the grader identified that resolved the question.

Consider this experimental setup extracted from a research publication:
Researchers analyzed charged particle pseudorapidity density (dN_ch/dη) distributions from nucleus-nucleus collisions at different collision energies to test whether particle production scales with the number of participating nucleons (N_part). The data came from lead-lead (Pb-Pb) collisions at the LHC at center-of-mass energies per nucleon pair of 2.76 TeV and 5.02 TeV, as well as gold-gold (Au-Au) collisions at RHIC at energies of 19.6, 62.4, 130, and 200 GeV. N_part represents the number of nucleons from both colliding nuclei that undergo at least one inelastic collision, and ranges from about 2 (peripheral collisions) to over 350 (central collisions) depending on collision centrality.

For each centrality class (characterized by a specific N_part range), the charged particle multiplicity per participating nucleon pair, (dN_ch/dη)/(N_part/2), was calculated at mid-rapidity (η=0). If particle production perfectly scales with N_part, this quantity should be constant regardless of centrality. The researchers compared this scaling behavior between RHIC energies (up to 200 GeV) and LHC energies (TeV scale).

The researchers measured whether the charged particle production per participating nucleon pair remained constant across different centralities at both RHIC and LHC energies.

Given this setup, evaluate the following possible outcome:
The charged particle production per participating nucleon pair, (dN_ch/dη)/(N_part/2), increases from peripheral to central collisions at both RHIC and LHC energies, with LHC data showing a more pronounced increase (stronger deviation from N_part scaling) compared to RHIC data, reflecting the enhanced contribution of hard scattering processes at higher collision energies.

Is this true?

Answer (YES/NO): YES